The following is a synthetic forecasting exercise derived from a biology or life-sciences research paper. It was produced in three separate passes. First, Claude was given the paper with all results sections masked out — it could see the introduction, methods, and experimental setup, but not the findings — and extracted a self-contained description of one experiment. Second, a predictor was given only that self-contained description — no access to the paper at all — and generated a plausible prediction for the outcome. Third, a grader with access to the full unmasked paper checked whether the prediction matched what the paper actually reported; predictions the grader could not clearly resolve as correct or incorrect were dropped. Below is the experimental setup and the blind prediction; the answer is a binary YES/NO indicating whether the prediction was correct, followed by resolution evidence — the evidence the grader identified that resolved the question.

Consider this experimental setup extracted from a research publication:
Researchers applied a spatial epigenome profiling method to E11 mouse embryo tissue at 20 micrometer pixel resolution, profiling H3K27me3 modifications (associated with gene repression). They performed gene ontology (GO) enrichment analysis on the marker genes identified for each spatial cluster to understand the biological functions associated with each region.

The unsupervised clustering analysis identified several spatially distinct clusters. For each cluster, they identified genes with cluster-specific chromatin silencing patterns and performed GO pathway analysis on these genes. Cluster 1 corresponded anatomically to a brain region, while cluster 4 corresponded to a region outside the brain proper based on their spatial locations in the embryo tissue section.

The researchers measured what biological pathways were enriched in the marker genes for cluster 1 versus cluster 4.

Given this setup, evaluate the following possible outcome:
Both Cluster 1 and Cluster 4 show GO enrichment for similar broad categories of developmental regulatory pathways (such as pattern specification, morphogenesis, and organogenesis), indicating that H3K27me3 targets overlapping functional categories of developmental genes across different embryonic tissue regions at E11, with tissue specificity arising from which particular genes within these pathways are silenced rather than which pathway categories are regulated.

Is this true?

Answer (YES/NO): NO